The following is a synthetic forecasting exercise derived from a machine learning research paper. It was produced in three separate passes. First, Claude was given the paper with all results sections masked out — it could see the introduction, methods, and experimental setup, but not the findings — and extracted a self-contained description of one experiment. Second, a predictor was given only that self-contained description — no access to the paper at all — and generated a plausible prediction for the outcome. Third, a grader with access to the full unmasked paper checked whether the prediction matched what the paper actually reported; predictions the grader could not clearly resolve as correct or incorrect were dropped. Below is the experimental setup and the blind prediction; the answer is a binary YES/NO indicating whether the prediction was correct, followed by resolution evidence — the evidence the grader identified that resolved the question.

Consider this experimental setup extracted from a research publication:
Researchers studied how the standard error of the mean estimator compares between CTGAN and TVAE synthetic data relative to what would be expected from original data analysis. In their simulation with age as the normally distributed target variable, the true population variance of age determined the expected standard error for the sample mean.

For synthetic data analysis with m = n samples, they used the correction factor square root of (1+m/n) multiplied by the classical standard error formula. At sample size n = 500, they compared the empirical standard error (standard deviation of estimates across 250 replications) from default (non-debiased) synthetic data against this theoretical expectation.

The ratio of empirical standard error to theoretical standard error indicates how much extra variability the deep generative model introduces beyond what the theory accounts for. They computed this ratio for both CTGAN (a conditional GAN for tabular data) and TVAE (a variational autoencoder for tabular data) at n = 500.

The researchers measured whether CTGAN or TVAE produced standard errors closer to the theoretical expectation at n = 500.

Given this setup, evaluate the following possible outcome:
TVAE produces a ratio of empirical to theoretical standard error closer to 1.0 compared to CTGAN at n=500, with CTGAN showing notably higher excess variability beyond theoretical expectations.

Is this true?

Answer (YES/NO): YES